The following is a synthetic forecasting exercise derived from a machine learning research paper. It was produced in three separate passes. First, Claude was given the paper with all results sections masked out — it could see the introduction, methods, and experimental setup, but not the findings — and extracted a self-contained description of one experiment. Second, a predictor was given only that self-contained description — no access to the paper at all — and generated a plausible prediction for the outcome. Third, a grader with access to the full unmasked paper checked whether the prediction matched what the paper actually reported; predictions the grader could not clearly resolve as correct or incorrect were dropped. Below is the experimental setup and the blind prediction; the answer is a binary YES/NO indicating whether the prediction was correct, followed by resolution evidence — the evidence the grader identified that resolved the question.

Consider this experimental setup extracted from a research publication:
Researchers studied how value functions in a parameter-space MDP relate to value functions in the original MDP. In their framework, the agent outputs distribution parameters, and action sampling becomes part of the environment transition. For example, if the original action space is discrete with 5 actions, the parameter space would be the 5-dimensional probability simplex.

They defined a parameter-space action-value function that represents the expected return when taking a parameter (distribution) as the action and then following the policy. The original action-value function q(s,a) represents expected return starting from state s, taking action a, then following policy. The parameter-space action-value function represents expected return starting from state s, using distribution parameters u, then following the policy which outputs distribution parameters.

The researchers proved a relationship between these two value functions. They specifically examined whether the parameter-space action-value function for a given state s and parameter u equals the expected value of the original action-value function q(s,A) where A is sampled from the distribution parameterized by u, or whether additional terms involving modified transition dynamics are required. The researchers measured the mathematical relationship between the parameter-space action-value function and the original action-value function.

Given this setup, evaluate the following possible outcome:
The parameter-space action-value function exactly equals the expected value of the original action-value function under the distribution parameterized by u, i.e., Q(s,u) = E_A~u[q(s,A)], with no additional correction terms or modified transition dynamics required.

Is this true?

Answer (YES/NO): YES